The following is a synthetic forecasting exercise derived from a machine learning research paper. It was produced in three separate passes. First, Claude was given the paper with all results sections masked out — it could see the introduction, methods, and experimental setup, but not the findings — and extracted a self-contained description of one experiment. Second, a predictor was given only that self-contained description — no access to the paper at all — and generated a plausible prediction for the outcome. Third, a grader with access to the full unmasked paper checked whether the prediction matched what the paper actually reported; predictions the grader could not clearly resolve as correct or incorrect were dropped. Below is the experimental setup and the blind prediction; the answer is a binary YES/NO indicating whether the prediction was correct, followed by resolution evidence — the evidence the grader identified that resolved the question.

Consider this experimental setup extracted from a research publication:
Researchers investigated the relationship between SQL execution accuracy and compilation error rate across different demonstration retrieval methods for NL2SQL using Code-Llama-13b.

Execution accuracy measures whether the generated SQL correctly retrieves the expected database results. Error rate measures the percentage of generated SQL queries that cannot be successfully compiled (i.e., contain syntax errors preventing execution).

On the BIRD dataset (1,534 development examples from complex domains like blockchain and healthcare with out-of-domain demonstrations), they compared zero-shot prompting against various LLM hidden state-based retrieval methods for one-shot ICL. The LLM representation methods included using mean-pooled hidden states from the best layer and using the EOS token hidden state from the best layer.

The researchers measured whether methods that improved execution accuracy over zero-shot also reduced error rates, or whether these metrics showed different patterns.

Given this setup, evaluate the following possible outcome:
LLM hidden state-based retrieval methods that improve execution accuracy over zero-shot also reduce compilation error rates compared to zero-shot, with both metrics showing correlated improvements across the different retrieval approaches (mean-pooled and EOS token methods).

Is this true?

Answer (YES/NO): NO